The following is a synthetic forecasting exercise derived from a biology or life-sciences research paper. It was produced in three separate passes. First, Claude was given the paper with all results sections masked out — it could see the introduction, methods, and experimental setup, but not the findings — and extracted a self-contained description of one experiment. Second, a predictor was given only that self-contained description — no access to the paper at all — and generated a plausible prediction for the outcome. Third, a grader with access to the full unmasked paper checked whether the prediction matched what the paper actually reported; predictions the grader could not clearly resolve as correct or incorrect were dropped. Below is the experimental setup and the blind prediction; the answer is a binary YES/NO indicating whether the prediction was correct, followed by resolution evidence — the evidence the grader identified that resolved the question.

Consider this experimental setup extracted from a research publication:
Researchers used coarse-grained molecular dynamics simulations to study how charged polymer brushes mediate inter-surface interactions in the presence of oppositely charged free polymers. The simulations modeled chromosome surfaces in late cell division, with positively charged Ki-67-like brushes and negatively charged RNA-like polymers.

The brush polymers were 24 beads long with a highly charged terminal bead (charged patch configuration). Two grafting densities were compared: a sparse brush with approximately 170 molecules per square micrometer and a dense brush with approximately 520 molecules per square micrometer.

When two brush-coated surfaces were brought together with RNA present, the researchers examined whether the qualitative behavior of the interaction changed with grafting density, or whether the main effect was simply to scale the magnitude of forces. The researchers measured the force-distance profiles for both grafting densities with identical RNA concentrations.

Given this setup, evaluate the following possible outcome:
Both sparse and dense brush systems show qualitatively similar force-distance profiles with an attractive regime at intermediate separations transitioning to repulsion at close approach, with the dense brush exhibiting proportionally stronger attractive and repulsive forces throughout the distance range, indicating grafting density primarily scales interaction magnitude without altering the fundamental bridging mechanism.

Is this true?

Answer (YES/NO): NO